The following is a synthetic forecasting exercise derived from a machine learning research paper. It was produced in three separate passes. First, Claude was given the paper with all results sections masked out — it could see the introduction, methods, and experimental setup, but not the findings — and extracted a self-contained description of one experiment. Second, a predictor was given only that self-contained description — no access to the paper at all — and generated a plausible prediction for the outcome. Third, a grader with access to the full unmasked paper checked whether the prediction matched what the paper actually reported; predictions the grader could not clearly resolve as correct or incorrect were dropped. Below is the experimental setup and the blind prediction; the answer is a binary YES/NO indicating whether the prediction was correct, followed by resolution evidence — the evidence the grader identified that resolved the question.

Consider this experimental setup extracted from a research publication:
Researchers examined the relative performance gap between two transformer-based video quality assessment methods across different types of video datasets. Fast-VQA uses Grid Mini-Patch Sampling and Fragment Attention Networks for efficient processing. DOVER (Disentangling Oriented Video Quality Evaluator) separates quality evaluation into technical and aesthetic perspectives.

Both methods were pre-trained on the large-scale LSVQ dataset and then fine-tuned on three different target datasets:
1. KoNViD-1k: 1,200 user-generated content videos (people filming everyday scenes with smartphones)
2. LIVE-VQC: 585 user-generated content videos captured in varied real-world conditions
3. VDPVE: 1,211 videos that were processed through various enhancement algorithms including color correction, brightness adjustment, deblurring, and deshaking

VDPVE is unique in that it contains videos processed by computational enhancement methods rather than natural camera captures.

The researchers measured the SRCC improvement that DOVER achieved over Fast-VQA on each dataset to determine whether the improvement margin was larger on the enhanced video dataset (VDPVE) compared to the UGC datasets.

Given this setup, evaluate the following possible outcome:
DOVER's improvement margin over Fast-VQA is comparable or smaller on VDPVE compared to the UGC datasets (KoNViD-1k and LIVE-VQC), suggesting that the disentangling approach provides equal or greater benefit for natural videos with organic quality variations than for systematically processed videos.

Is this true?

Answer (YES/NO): NO